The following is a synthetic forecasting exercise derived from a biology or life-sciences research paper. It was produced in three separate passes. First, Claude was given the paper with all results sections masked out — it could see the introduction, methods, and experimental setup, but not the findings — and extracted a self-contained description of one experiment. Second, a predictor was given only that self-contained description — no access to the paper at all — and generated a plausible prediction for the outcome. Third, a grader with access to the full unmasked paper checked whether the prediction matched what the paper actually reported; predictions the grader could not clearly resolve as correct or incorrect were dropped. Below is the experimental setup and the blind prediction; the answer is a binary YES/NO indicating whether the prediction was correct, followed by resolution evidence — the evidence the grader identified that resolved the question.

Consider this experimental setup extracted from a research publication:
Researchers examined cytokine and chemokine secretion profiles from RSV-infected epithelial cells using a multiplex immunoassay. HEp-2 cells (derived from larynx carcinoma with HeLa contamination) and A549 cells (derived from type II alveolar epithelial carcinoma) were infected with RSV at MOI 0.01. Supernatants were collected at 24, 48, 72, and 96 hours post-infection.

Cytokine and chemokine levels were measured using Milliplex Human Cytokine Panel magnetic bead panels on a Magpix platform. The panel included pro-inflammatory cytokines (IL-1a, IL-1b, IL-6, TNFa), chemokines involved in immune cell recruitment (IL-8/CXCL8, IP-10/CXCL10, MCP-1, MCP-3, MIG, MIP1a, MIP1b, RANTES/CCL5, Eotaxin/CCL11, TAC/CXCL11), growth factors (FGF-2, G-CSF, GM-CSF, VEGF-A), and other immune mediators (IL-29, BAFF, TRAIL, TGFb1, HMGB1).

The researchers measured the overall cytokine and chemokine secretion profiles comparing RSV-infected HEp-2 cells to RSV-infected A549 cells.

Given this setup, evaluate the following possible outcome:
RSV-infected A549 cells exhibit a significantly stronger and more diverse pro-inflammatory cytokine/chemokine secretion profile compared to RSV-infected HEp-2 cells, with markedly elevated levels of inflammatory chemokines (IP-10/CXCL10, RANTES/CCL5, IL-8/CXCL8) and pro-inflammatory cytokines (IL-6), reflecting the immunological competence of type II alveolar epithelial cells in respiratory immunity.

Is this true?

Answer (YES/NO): NO